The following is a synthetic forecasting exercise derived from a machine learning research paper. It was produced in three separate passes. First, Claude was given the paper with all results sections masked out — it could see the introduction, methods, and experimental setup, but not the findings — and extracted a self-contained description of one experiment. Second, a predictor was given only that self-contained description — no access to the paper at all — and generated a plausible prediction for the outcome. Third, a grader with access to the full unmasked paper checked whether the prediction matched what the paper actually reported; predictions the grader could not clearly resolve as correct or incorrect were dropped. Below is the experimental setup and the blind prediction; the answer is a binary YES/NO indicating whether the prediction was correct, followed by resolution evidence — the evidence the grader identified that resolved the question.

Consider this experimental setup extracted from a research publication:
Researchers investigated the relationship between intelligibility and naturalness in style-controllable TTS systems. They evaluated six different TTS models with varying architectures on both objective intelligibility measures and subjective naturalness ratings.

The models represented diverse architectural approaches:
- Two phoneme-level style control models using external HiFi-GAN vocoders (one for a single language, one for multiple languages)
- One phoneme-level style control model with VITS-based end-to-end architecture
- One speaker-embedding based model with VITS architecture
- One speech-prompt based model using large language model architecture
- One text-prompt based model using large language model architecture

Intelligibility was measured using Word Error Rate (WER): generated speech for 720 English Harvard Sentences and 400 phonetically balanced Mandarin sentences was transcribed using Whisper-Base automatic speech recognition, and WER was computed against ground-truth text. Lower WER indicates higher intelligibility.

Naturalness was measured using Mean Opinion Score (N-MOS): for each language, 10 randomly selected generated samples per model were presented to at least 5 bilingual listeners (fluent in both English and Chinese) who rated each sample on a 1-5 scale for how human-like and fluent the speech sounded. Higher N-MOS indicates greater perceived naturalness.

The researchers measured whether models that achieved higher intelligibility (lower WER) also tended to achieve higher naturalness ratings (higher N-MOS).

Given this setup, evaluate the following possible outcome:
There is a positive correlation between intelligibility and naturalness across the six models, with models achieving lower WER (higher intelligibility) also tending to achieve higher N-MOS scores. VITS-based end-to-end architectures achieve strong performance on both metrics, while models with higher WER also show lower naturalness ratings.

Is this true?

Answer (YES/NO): NO